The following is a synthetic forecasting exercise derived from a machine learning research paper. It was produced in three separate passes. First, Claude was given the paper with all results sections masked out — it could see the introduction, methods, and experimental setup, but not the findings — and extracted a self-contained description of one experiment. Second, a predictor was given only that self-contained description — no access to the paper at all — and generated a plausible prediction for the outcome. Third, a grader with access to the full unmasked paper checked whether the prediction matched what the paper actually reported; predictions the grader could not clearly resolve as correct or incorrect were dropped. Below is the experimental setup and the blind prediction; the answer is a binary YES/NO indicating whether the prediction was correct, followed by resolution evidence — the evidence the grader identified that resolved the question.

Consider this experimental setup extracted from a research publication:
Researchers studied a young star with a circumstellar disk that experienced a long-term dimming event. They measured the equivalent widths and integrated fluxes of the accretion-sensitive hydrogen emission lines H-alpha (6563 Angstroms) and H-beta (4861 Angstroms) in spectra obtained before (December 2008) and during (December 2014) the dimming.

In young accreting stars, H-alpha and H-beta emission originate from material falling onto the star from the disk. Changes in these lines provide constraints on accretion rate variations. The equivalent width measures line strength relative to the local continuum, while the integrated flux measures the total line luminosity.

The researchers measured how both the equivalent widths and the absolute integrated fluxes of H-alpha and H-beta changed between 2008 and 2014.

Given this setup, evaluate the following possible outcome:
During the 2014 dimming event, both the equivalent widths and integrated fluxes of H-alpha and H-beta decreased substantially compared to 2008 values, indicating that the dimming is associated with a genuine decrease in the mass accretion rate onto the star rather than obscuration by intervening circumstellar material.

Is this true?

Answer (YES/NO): NO